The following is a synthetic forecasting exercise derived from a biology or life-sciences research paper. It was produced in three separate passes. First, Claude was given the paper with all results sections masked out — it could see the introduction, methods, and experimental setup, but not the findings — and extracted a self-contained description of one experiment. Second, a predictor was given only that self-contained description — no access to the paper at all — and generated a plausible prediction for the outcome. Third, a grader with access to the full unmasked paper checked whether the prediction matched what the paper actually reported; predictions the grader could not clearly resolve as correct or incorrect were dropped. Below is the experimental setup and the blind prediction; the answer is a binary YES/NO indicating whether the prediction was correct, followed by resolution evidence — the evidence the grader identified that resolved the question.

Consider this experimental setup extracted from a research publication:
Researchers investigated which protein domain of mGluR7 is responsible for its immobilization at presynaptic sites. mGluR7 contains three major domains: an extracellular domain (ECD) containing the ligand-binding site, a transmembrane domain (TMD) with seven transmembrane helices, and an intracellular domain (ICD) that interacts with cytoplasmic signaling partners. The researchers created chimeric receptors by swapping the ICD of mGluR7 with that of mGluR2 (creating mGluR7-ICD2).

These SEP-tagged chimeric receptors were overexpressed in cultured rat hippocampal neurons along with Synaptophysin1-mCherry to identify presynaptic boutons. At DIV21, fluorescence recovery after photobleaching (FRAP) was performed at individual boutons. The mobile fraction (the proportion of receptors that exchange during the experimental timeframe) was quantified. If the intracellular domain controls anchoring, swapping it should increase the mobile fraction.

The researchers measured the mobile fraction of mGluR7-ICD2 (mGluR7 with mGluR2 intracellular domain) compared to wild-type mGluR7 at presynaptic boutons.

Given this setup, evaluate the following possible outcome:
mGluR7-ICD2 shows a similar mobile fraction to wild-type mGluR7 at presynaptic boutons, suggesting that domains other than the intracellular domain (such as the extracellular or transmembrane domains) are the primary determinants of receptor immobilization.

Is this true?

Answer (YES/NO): YES